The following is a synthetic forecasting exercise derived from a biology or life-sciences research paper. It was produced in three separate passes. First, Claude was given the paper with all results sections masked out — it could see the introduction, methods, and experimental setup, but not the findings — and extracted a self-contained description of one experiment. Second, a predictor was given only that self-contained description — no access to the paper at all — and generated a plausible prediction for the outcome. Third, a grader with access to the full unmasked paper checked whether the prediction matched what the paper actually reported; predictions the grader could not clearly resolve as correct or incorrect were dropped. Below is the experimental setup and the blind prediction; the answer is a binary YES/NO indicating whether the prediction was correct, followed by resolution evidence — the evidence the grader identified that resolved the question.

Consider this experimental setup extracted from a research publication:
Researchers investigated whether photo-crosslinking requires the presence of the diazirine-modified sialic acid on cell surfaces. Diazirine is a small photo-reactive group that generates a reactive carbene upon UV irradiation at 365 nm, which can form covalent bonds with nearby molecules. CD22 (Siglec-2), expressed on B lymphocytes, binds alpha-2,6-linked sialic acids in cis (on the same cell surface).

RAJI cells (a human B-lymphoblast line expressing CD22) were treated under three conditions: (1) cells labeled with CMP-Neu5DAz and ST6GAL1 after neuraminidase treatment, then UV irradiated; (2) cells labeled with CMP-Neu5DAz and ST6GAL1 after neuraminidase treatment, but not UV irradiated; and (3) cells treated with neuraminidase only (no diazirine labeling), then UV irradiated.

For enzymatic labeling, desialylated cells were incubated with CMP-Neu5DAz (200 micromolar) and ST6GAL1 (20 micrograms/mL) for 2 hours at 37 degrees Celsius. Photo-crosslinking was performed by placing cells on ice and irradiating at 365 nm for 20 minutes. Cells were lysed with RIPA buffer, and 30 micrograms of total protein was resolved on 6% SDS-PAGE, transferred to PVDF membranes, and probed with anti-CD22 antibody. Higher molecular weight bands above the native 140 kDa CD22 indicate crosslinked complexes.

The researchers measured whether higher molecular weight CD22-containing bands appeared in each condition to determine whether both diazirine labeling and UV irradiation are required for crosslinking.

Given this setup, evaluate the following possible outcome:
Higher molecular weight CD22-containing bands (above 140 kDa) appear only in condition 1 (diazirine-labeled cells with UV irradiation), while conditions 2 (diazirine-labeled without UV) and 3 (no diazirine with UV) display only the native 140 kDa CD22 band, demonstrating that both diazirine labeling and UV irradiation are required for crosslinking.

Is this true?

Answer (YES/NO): NO